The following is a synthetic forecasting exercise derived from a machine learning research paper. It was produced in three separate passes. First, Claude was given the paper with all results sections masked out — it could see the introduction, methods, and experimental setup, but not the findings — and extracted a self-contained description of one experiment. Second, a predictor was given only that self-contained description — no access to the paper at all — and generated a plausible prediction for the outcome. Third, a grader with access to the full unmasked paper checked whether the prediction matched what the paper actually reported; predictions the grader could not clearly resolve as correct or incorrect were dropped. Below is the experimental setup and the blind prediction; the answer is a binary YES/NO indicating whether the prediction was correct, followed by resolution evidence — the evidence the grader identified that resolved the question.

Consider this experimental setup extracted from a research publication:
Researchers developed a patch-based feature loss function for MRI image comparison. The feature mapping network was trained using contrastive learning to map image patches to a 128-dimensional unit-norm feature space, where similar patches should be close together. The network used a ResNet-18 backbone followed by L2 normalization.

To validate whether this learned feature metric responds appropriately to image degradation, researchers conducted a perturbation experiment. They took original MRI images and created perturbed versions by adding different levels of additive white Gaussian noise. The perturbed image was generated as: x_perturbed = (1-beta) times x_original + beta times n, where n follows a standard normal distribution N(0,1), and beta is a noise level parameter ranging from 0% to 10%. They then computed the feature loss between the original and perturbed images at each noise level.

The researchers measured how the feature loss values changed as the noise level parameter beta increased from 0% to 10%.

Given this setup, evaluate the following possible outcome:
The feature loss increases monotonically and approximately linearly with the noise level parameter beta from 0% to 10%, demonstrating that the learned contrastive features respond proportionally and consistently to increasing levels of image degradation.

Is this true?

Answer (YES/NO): NO